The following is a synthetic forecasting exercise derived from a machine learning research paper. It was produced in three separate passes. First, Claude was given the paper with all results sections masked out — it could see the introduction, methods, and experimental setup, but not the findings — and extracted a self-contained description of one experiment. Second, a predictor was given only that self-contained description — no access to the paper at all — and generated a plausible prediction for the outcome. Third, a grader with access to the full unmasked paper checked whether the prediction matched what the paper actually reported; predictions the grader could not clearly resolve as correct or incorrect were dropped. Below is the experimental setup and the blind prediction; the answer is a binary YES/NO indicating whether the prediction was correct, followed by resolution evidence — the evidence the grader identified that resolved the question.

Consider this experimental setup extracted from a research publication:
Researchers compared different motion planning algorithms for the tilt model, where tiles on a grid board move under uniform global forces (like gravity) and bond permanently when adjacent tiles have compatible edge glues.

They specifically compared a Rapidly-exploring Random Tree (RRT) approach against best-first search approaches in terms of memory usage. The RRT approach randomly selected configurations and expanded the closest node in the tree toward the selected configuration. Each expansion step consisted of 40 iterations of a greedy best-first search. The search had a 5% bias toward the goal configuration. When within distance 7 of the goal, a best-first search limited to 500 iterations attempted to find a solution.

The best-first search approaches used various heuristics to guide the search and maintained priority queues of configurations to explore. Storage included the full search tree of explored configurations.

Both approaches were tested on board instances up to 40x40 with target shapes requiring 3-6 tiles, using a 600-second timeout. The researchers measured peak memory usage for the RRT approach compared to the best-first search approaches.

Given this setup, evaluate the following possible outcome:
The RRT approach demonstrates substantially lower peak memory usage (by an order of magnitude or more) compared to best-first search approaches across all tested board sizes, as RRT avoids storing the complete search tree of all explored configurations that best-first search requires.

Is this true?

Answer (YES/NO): YES